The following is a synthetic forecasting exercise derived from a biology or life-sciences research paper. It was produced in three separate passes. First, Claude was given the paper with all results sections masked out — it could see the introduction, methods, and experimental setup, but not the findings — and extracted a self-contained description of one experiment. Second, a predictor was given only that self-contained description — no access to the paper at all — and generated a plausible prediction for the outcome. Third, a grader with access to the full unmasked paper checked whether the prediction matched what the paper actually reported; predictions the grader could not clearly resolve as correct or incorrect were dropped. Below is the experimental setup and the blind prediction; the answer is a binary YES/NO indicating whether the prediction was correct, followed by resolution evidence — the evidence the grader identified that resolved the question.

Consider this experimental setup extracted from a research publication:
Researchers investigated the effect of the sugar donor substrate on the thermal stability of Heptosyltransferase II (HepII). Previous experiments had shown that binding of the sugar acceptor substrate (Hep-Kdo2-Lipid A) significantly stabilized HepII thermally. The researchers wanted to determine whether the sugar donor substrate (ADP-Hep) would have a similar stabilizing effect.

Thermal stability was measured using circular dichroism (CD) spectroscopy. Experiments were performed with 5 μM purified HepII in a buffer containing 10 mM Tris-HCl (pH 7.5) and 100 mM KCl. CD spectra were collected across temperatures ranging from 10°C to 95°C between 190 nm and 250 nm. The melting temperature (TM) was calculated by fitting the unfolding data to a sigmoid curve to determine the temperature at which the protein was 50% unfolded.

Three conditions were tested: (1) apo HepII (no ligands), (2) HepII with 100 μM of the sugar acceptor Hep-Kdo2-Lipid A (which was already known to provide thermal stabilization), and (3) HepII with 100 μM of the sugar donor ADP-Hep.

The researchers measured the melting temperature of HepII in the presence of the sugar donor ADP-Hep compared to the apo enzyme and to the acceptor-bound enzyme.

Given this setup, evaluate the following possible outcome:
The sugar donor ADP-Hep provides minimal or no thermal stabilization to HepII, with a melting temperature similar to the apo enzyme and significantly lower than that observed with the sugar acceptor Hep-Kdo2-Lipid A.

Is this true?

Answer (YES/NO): YES